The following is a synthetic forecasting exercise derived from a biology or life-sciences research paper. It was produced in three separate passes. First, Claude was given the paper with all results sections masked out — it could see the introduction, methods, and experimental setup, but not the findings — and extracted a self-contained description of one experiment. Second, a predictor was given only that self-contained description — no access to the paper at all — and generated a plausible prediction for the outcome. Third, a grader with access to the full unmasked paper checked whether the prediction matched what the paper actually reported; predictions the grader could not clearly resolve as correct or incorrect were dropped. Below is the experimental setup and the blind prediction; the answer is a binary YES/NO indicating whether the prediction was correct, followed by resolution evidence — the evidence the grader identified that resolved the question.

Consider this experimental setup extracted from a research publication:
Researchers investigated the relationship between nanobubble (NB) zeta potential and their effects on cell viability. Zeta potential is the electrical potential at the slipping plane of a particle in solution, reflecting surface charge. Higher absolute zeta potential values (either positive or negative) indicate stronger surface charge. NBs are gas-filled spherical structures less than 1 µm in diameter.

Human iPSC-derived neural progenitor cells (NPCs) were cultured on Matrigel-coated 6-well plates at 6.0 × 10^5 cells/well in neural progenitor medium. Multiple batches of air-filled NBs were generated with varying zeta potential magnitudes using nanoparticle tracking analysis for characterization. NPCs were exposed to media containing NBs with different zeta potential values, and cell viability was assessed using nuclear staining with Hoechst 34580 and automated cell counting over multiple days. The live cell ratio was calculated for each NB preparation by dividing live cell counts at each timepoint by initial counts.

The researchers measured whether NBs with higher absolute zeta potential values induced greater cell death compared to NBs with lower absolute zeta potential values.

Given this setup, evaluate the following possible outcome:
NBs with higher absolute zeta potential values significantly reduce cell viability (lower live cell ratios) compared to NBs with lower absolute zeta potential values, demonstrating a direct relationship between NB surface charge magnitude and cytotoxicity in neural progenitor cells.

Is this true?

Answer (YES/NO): NO